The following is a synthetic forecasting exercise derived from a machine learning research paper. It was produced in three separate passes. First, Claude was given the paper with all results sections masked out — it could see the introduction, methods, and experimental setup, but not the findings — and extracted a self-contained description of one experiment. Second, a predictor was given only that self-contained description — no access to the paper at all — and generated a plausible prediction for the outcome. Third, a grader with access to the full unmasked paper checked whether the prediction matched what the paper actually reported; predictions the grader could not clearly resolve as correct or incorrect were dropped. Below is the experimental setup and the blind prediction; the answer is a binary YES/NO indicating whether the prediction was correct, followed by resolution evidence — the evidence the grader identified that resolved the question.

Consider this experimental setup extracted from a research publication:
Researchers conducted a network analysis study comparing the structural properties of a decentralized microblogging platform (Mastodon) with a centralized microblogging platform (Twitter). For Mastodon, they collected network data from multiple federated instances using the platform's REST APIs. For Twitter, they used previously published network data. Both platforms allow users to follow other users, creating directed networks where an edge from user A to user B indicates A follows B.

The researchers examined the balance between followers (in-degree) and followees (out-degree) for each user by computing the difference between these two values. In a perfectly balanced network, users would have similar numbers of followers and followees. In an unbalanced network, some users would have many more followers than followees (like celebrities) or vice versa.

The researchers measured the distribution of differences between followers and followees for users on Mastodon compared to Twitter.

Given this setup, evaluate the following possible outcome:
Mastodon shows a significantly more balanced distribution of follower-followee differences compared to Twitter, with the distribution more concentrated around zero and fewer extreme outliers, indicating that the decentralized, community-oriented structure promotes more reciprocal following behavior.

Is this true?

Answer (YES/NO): YES